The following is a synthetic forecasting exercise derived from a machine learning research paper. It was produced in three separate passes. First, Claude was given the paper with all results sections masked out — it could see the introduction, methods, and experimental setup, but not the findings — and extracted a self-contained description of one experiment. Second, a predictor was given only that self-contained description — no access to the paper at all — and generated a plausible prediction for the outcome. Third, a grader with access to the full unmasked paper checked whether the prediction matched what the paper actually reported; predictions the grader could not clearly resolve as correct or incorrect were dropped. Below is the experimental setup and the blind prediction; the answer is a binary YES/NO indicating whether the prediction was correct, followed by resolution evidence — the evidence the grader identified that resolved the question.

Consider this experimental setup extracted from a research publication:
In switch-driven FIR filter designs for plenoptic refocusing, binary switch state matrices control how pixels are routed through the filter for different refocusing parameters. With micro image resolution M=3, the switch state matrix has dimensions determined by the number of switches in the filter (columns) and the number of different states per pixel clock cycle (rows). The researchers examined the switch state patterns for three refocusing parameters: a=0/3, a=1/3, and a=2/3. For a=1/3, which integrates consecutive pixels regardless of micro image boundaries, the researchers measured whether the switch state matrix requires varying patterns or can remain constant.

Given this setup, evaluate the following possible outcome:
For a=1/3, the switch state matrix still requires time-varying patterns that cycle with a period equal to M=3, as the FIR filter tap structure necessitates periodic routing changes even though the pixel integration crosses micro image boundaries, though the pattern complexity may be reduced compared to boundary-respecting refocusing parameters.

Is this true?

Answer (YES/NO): NO